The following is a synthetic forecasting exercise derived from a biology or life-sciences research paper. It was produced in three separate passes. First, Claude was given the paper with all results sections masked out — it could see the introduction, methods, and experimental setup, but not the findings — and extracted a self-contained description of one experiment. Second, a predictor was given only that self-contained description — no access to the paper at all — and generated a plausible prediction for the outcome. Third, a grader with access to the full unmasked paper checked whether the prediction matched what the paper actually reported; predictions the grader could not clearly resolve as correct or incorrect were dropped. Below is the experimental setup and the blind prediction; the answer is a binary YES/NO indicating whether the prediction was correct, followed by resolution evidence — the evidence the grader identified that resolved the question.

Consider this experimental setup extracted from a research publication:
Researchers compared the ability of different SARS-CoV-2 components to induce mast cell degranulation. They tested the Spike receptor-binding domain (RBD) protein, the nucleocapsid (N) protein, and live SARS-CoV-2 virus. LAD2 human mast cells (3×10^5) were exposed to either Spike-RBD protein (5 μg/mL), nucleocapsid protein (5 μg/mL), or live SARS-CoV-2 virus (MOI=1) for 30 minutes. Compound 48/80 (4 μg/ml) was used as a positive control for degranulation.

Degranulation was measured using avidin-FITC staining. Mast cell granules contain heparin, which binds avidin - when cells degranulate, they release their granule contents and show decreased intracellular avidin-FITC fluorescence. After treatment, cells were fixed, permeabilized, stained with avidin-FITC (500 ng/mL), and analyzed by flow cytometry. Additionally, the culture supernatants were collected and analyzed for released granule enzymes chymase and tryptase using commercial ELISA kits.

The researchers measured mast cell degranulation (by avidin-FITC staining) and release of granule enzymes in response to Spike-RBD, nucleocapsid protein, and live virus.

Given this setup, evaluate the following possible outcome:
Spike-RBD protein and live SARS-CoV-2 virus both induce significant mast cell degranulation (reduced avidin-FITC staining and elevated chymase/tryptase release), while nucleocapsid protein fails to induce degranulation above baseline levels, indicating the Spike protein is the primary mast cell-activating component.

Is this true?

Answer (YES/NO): YES